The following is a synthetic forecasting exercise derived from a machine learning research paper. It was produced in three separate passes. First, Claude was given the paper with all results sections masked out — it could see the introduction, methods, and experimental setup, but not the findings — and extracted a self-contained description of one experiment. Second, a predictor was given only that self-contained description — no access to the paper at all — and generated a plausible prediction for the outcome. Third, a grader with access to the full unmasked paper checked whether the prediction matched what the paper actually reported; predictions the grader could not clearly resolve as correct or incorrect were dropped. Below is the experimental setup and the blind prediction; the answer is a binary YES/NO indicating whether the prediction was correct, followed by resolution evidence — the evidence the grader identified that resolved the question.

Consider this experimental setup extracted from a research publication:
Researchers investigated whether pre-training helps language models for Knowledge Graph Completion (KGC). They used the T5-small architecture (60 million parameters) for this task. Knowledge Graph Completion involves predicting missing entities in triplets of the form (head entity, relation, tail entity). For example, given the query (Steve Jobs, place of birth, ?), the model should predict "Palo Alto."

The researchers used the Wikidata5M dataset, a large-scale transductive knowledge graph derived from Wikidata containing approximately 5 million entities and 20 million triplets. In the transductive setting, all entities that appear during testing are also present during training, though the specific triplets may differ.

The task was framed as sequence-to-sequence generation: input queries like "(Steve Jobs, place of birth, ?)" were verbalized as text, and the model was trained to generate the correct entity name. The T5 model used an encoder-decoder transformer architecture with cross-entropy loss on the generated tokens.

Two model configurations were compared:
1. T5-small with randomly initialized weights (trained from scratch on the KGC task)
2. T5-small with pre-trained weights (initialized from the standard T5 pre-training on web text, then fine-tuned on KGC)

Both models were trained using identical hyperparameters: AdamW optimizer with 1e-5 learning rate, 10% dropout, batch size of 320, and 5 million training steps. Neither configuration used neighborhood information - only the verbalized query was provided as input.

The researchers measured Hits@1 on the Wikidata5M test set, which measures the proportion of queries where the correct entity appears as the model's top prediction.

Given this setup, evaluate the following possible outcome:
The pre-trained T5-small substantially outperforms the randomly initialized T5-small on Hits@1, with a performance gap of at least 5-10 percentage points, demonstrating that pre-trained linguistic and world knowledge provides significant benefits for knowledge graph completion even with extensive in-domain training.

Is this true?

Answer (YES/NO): NO